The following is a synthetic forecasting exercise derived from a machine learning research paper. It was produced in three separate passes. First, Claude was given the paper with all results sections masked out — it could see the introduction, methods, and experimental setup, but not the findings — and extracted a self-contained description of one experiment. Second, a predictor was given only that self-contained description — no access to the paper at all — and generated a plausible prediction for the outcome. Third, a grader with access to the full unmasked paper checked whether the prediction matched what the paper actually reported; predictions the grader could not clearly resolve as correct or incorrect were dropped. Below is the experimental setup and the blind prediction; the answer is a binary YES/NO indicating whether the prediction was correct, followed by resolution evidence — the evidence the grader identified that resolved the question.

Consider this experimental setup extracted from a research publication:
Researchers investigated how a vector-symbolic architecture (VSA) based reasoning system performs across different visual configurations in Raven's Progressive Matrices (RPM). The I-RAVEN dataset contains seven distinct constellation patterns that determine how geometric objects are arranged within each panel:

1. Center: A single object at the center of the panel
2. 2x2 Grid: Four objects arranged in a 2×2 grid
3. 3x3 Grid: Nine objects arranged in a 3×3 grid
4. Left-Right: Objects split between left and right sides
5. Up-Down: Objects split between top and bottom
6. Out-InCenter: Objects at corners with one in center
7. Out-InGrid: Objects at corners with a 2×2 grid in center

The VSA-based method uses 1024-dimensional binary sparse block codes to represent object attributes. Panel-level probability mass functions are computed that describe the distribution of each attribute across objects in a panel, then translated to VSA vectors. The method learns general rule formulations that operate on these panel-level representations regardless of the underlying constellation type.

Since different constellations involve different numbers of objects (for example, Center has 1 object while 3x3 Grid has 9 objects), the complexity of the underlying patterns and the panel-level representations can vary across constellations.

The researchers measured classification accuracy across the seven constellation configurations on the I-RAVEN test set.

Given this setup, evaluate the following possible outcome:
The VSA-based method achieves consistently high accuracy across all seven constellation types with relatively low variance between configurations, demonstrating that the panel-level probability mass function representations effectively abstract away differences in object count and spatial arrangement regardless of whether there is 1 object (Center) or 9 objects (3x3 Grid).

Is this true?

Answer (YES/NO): NO